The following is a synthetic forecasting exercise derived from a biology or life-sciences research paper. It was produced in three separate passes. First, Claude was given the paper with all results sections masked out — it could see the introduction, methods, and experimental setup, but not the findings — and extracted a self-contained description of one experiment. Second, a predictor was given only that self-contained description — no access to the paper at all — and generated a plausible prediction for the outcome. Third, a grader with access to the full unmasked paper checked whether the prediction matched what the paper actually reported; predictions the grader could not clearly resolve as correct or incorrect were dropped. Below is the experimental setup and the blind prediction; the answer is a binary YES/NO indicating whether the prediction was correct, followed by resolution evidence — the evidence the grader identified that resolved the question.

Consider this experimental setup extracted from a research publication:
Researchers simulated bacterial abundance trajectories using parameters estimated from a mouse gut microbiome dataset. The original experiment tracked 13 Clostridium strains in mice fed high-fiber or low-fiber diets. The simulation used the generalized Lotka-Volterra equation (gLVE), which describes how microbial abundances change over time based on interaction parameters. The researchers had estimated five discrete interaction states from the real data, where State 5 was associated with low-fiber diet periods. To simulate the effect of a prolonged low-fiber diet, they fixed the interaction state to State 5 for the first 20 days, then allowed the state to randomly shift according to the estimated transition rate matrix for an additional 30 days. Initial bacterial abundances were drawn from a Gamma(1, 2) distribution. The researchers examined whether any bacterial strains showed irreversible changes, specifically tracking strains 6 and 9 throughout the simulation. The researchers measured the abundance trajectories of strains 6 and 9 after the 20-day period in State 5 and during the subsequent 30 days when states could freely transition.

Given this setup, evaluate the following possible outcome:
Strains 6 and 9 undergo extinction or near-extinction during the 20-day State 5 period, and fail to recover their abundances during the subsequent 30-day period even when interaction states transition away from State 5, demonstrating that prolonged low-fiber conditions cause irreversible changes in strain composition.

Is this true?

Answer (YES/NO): YES